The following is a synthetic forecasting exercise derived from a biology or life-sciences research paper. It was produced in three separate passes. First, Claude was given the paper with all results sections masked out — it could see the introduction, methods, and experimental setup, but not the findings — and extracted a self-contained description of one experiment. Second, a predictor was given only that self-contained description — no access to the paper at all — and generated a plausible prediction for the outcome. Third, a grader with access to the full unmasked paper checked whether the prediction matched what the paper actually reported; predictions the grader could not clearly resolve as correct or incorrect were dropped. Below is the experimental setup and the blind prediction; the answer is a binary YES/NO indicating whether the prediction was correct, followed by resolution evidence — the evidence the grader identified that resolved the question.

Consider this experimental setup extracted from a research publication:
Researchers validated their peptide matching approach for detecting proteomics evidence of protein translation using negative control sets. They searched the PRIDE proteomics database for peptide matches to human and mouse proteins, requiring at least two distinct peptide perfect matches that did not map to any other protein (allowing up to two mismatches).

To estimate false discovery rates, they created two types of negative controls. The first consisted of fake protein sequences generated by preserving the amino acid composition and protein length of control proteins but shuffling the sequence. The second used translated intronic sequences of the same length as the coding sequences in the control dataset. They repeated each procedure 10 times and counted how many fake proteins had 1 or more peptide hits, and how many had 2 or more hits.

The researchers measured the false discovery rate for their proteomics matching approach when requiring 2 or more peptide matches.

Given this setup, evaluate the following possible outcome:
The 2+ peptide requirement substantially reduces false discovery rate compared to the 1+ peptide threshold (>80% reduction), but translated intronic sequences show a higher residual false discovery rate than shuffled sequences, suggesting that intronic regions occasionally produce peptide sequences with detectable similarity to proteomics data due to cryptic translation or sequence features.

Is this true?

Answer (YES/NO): NO